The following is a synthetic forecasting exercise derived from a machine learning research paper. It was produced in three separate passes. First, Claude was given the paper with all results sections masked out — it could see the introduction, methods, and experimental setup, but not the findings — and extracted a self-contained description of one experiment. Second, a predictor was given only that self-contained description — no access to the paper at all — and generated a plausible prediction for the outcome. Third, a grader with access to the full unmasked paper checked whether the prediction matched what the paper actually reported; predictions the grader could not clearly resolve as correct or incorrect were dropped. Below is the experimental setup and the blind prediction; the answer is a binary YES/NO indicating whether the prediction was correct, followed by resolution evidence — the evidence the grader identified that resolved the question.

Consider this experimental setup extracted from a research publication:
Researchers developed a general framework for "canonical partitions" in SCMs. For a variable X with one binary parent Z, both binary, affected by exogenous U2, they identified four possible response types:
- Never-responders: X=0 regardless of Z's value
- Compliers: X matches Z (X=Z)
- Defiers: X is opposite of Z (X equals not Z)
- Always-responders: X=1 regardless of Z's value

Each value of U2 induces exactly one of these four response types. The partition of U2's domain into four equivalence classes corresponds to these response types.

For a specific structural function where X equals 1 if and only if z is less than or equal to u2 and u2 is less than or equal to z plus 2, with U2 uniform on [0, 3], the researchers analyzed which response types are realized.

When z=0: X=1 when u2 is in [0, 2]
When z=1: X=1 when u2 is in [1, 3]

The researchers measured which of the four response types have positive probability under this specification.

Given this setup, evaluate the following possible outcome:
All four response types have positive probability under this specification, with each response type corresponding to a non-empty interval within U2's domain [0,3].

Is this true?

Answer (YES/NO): NO